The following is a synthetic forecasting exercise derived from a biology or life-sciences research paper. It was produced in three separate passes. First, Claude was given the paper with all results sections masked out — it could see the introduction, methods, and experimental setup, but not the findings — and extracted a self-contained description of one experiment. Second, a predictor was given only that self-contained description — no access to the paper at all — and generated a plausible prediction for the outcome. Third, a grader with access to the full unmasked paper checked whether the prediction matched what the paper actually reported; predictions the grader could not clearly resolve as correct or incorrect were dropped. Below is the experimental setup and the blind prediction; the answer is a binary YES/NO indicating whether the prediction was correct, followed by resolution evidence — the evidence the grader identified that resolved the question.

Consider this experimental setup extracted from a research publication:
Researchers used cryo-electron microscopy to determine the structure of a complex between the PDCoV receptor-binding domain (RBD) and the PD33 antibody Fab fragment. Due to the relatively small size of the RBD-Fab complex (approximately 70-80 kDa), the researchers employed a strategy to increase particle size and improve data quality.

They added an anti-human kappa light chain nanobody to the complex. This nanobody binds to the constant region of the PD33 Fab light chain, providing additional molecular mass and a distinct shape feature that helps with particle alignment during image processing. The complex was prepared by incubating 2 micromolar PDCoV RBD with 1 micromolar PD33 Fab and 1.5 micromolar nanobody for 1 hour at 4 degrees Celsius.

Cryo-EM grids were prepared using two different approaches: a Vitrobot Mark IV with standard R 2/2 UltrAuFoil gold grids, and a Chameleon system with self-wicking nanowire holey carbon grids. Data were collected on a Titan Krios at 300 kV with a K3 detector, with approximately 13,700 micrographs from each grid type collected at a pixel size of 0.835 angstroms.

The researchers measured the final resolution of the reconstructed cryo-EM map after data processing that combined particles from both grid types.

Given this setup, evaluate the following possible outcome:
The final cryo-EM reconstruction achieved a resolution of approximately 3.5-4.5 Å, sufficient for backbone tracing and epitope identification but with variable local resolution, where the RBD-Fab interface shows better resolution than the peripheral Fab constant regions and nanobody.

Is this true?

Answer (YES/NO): NO